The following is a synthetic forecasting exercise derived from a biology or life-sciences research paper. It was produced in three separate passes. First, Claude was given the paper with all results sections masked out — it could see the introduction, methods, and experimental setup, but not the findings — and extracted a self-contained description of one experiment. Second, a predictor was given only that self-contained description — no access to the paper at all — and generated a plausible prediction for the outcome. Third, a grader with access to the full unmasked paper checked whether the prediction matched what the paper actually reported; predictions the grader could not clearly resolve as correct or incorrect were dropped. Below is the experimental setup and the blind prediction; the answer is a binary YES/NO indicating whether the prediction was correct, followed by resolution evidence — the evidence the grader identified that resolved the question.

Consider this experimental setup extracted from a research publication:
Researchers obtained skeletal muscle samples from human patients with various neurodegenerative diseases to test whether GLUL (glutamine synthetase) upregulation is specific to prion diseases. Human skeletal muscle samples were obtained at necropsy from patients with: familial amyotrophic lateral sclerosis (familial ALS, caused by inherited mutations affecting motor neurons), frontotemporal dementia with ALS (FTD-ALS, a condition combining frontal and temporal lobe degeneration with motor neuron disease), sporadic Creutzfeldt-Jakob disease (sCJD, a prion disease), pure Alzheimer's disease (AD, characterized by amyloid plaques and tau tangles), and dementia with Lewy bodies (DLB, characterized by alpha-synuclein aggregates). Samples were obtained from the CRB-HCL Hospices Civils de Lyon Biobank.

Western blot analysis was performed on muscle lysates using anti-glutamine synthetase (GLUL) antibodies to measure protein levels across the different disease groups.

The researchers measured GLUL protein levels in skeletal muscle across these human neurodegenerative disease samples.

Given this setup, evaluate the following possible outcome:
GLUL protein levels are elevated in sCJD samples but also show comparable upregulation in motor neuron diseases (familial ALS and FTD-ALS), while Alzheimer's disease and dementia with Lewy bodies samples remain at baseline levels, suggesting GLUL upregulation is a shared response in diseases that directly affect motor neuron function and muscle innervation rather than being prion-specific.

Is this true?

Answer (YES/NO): NO